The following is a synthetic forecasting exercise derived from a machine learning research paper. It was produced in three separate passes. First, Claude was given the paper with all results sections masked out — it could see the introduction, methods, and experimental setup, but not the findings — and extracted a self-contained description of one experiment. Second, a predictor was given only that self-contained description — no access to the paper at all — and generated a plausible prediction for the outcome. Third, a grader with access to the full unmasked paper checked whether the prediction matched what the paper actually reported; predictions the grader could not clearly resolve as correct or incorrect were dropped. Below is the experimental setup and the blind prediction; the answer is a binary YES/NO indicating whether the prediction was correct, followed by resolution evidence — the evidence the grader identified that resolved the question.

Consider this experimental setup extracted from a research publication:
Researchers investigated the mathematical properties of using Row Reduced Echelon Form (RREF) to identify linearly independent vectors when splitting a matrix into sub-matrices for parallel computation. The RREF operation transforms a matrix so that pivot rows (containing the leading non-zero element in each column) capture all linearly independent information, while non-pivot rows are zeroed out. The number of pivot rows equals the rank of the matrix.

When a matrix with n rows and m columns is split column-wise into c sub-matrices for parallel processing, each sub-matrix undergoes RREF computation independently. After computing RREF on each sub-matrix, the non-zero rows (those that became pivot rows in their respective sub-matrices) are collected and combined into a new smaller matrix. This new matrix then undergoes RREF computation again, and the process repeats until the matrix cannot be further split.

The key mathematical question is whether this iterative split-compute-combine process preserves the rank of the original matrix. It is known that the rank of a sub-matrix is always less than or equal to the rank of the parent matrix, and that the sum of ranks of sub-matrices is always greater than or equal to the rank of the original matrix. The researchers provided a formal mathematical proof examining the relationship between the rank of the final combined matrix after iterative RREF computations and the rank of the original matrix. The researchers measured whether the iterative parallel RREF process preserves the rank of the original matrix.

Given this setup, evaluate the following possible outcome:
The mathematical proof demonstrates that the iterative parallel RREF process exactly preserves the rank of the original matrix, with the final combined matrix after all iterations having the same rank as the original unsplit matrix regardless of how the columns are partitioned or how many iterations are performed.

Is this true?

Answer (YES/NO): YES